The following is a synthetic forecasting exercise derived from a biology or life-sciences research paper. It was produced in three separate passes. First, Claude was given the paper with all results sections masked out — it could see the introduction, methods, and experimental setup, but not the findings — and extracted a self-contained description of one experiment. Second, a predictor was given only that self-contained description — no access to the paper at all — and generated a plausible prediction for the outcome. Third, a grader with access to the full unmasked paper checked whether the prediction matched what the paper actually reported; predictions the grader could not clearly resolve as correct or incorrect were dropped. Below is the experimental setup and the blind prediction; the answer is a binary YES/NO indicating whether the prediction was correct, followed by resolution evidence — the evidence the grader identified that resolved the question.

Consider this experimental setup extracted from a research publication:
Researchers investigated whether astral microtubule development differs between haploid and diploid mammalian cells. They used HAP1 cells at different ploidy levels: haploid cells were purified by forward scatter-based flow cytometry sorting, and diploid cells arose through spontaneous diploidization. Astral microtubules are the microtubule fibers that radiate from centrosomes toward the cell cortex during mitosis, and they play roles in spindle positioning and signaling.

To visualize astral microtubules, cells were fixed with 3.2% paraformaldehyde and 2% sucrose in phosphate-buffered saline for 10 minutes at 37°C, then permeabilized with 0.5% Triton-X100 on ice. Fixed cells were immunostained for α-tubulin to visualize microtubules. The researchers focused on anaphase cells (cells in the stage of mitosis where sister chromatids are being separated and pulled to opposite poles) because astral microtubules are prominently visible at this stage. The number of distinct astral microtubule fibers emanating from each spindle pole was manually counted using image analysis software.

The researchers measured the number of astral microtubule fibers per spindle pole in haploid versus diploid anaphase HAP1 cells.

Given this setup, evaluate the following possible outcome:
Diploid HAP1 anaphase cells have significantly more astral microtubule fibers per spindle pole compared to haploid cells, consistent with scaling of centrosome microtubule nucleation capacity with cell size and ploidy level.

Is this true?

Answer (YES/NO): YES